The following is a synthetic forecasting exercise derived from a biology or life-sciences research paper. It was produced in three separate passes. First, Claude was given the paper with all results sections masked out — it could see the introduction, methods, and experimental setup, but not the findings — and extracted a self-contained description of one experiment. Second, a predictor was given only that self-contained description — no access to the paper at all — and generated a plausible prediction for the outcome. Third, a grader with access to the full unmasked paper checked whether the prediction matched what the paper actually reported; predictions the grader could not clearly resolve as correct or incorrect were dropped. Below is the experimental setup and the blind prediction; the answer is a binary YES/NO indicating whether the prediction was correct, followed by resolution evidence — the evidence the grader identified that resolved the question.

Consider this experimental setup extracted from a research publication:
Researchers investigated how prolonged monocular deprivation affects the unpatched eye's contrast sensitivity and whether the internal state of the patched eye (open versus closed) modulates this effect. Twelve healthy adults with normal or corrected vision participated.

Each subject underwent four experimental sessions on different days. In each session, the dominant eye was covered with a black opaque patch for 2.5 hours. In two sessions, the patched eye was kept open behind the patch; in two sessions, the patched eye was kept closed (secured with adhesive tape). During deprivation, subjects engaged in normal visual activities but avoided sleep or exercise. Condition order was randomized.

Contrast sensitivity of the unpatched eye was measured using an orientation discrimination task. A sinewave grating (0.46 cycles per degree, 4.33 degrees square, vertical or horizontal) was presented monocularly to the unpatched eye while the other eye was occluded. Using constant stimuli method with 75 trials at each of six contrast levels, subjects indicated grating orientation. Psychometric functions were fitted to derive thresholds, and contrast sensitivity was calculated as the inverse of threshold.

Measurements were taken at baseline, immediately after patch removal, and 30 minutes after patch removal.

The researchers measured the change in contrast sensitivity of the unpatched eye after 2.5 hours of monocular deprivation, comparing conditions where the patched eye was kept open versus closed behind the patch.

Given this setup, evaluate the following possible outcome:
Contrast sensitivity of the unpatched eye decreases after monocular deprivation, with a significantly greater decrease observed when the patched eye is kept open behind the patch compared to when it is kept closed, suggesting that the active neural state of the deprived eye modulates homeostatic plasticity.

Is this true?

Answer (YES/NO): YES